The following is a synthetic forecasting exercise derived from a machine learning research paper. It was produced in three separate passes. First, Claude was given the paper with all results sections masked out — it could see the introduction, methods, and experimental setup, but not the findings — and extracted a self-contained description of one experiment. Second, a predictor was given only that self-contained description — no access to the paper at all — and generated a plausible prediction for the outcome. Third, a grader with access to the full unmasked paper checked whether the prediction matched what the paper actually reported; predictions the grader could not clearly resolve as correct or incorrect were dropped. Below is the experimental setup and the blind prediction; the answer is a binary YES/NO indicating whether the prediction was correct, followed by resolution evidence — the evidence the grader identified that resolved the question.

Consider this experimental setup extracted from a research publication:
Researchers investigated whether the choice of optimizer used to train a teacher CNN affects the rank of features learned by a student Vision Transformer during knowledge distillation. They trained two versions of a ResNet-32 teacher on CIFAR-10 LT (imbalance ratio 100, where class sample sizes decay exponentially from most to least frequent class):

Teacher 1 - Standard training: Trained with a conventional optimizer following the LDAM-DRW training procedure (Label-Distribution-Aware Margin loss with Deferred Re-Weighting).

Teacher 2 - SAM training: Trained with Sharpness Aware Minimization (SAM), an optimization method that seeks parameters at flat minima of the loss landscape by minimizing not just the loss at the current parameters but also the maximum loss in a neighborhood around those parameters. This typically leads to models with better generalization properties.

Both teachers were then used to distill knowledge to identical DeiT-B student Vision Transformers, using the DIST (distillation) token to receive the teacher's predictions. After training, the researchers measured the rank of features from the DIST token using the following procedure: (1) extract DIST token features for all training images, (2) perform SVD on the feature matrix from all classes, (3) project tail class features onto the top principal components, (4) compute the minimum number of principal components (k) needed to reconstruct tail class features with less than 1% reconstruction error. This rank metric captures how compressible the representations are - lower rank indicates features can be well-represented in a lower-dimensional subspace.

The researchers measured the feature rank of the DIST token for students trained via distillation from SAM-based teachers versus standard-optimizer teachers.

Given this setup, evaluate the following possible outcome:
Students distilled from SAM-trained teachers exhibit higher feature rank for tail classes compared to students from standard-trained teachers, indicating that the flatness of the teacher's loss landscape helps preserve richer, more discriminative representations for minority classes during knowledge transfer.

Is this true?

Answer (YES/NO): NO